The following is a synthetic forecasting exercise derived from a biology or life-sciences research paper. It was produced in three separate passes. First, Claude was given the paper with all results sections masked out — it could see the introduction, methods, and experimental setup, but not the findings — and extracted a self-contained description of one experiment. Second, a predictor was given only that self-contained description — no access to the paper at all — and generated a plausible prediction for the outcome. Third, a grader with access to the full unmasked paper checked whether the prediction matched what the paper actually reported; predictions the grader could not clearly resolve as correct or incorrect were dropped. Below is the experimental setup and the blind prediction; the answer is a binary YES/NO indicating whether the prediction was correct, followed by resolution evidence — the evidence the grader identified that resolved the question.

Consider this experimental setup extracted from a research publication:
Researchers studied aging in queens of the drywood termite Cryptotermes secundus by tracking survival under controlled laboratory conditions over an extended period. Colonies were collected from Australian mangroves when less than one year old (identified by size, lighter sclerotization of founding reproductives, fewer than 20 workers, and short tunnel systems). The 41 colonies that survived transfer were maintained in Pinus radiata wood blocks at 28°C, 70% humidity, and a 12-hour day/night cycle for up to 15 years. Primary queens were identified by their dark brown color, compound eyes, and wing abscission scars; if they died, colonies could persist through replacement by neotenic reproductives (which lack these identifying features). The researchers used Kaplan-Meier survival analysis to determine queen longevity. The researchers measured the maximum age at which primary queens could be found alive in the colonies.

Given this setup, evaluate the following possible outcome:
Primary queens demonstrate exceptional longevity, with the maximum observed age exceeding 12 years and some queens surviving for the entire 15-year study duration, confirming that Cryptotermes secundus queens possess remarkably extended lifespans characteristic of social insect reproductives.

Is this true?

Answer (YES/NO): NO